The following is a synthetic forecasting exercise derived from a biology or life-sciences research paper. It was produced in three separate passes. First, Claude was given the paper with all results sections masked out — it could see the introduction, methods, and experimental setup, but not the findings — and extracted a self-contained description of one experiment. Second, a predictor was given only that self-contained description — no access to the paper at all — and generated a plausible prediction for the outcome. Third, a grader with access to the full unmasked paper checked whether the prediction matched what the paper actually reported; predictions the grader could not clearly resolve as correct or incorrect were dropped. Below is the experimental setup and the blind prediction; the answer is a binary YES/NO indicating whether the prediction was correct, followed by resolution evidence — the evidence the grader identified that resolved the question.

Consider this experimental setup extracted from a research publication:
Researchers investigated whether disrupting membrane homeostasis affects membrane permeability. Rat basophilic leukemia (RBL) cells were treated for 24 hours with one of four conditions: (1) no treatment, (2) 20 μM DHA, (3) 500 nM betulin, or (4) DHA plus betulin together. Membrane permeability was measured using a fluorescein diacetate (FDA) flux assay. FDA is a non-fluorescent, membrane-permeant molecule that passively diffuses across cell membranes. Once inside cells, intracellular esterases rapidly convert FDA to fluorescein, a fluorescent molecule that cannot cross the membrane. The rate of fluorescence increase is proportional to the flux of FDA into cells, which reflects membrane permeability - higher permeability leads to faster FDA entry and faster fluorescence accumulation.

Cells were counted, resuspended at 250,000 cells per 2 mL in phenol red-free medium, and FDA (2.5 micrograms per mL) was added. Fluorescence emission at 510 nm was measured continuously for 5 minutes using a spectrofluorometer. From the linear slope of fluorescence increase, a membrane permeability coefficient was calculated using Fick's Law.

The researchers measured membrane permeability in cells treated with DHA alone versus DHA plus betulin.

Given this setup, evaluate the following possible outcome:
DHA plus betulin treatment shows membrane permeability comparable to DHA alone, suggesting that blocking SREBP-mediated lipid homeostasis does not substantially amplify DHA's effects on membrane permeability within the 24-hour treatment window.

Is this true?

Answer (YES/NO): NO